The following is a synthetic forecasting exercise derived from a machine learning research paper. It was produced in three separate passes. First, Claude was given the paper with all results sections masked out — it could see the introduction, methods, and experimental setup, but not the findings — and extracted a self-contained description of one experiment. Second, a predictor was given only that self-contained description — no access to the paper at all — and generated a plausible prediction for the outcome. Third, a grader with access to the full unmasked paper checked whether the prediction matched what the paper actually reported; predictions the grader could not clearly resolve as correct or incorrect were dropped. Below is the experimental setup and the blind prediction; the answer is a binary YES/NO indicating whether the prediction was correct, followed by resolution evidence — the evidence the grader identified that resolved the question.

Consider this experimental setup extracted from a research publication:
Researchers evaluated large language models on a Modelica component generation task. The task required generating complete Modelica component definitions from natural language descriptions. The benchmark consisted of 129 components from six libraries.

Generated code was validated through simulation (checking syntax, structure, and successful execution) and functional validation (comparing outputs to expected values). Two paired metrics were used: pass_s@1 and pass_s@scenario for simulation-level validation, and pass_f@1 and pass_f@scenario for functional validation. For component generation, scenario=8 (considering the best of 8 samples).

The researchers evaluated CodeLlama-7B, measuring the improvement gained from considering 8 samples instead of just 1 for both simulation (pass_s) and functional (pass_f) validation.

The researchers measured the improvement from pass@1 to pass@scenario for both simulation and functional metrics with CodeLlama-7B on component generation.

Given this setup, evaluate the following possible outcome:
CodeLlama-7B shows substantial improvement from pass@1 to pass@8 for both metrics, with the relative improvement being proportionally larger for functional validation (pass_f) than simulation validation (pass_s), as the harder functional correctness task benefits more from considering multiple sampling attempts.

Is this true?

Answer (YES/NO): NO